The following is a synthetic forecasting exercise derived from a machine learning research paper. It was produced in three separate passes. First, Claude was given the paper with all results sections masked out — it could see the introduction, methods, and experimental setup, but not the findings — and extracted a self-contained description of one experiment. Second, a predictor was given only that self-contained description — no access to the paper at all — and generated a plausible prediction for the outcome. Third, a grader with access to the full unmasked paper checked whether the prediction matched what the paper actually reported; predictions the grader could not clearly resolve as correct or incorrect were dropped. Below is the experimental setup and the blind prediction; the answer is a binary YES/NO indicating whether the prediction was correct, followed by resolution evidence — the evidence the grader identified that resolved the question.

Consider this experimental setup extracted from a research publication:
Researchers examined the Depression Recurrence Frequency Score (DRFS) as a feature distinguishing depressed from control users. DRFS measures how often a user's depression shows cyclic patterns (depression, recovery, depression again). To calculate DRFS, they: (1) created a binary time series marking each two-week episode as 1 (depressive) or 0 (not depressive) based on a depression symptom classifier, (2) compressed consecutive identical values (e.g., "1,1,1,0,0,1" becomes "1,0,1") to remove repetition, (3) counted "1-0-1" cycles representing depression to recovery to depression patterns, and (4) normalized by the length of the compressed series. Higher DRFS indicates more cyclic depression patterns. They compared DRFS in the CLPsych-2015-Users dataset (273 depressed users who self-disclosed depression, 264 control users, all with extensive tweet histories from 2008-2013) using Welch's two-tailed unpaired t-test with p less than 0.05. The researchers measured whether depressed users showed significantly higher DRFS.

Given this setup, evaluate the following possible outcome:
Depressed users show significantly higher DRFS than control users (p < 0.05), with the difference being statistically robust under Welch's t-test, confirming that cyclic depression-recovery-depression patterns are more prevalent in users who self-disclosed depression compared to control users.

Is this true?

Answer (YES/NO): YES